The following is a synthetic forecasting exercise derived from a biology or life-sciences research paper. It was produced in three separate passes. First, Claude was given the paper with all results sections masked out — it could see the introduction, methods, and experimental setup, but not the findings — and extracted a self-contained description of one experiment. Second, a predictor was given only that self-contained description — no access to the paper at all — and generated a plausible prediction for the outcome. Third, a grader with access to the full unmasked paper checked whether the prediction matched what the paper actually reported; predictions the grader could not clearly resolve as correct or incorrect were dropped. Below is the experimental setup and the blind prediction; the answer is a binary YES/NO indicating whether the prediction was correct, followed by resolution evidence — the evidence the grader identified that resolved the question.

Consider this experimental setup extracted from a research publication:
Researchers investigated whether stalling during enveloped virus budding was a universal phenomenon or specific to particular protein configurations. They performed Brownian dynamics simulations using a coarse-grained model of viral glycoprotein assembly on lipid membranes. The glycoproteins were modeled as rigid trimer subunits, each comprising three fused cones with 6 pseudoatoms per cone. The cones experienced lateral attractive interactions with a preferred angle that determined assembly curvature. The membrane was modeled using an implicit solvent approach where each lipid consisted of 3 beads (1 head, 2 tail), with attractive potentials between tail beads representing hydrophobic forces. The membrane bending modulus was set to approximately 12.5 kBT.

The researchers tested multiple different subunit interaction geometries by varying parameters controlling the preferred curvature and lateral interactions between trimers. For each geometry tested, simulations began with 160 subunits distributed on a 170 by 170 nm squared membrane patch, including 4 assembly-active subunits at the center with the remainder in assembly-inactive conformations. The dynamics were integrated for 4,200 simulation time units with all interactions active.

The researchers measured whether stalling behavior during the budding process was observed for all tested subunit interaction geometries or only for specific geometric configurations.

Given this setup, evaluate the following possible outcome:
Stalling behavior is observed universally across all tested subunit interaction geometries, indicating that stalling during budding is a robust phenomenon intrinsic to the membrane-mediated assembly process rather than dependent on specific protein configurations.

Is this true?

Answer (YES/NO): YES